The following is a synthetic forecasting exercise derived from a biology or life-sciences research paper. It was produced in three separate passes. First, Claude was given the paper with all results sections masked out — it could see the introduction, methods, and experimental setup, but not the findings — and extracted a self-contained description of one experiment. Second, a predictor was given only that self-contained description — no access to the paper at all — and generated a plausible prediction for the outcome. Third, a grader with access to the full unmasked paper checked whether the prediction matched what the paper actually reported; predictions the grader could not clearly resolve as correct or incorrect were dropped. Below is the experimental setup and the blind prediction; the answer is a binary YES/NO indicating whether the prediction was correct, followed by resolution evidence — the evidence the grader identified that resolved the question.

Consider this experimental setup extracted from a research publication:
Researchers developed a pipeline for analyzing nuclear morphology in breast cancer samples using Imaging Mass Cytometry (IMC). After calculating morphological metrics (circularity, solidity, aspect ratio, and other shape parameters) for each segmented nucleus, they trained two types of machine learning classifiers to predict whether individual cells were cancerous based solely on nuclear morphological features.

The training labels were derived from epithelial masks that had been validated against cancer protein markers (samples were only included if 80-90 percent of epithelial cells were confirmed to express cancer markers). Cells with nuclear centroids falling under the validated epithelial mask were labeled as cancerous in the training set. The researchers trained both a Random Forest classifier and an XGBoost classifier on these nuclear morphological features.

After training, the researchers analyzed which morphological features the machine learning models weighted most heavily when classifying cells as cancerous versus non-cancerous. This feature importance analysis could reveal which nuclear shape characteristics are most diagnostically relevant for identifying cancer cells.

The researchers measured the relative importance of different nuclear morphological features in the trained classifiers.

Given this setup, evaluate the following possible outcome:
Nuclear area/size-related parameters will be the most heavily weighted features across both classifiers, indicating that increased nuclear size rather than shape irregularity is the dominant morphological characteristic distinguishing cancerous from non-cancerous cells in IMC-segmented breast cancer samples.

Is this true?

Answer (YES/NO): NO